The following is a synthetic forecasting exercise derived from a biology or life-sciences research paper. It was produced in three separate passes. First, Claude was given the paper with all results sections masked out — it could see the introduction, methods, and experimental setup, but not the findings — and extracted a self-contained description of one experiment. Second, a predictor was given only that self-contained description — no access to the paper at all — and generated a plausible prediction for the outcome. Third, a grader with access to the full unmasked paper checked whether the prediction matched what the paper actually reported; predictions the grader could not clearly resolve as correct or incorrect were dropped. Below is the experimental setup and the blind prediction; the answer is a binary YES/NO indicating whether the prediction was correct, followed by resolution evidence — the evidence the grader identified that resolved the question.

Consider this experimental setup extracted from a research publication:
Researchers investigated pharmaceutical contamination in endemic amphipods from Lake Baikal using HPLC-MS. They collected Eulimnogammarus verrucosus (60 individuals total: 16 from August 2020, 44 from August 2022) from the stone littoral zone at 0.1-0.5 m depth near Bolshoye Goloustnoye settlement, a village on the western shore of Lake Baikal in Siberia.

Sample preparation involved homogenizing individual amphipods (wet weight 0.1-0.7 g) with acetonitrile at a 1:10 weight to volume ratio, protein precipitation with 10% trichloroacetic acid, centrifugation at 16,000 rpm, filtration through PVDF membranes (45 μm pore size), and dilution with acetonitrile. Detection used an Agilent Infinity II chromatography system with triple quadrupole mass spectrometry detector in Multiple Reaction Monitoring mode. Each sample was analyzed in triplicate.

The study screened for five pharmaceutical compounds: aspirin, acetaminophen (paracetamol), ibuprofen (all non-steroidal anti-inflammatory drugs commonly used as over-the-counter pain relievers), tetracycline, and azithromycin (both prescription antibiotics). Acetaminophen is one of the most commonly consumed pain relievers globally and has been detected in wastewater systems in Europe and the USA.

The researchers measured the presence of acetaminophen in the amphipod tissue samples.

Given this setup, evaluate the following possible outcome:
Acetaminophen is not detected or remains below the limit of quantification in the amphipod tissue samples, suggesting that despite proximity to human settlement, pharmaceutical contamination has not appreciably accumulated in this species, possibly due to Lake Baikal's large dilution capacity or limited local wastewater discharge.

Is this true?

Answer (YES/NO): NO